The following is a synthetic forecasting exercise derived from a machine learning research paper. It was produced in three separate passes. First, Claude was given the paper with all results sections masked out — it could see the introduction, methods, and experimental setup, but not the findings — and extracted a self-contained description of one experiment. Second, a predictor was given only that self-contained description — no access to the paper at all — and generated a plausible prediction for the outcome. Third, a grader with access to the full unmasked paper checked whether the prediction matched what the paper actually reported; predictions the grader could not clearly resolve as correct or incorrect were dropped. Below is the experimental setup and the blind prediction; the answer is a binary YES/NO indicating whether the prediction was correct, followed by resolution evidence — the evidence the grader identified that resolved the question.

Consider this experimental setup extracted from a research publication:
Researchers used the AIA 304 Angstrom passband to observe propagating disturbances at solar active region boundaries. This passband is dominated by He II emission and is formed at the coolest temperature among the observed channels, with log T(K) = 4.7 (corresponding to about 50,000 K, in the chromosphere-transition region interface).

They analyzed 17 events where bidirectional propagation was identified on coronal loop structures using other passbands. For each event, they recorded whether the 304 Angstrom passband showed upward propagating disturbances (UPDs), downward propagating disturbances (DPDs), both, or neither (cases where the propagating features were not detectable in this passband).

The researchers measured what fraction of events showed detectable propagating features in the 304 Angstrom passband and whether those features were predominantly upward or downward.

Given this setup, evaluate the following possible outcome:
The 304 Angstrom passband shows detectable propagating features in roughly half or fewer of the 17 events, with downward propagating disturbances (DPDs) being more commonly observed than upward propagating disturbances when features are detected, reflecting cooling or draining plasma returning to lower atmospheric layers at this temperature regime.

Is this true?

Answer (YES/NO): YES